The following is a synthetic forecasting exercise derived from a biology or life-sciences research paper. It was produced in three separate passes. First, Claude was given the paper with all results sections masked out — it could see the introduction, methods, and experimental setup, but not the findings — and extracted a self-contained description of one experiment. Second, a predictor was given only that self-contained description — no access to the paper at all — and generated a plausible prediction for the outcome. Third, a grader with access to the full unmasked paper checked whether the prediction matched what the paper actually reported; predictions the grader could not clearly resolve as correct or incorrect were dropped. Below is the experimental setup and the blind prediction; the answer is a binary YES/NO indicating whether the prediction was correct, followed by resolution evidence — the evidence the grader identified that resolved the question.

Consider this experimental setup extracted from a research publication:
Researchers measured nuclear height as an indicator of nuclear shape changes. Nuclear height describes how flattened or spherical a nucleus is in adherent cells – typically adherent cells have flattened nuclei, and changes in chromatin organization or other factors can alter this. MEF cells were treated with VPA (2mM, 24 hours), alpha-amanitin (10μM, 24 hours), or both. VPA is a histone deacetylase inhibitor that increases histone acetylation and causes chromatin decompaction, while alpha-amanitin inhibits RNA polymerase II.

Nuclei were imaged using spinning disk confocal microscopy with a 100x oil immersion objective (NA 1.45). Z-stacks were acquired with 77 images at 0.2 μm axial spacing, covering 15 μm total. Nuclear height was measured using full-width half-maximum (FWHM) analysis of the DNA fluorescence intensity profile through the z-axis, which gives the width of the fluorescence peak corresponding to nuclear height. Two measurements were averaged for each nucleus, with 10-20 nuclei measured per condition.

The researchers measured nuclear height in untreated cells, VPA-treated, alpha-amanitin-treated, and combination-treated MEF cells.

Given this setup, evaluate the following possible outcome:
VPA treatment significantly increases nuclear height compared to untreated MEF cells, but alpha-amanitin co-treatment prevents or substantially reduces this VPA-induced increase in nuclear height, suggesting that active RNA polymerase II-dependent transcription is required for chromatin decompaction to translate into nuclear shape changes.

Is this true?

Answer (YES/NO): NO